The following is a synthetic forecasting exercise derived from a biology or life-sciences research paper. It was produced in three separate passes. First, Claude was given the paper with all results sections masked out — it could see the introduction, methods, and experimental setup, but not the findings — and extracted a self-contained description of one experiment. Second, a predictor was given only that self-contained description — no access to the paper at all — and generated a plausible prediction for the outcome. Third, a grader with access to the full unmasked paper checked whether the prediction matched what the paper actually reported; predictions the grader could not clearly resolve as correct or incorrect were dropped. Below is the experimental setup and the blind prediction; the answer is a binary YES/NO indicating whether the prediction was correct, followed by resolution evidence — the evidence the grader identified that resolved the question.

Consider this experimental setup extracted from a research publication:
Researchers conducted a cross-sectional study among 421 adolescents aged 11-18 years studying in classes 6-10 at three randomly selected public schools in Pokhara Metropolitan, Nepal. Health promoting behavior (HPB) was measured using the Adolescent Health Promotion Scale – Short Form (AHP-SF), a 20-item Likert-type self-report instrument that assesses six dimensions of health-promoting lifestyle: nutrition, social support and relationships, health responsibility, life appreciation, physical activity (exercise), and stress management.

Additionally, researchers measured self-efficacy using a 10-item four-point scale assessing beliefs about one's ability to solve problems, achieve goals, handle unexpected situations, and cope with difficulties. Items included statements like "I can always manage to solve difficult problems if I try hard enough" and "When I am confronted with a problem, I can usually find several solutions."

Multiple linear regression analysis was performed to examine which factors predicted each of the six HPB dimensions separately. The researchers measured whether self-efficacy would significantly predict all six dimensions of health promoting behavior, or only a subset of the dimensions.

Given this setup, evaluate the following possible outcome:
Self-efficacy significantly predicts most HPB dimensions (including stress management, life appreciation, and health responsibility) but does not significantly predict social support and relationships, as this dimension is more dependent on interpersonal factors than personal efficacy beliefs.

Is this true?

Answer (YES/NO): NO